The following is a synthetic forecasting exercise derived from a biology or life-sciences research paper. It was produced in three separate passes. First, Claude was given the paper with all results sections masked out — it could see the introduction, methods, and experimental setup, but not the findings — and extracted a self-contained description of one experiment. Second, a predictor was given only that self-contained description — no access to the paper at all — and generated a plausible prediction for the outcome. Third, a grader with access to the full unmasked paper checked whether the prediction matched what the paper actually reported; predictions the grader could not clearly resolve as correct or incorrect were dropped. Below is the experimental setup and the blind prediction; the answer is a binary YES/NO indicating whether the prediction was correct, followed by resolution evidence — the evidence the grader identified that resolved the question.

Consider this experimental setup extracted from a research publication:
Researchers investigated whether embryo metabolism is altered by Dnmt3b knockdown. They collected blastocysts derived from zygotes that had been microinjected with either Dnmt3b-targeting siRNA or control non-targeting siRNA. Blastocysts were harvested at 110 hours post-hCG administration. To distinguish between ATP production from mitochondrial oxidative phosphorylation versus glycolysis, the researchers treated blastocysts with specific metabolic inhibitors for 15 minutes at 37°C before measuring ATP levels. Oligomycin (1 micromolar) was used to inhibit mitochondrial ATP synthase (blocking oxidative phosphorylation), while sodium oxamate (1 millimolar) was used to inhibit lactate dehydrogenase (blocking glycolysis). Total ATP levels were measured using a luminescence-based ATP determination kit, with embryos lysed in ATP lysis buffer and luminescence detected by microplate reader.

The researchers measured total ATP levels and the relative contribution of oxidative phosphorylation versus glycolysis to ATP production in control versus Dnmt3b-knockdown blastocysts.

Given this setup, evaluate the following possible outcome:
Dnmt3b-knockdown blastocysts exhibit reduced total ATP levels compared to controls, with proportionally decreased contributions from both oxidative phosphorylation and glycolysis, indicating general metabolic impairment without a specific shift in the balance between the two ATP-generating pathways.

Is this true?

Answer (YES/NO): NO